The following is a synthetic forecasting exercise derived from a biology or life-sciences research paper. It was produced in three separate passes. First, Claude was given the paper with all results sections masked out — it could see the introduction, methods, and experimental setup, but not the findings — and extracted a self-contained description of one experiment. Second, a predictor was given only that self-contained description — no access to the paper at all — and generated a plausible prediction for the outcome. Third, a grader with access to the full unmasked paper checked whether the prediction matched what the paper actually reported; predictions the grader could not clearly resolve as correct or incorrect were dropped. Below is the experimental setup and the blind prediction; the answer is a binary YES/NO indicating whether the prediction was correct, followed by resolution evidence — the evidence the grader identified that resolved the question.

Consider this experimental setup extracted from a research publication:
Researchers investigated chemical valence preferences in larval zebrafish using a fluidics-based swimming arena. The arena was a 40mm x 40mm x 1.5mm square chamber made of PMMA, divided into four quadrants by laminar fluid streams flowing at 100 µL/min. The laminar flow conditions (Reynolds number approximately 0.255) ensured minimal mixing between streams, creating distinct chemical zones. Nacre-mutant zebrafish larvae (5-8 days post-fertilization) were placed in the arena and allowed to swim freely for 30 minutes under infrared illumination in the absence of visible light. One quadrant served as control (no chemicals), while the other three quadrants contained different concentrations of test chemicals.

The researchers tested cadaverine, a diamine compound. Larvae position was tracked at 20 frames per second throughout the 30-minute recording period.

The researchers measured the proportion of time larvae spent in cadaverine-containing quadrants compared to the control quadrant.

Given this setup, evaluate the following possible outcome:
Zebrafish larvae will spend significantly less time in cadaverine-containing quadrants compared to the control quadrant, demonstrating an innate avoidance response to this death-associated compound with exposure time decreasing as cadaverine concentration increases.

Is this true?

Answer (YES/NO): NO